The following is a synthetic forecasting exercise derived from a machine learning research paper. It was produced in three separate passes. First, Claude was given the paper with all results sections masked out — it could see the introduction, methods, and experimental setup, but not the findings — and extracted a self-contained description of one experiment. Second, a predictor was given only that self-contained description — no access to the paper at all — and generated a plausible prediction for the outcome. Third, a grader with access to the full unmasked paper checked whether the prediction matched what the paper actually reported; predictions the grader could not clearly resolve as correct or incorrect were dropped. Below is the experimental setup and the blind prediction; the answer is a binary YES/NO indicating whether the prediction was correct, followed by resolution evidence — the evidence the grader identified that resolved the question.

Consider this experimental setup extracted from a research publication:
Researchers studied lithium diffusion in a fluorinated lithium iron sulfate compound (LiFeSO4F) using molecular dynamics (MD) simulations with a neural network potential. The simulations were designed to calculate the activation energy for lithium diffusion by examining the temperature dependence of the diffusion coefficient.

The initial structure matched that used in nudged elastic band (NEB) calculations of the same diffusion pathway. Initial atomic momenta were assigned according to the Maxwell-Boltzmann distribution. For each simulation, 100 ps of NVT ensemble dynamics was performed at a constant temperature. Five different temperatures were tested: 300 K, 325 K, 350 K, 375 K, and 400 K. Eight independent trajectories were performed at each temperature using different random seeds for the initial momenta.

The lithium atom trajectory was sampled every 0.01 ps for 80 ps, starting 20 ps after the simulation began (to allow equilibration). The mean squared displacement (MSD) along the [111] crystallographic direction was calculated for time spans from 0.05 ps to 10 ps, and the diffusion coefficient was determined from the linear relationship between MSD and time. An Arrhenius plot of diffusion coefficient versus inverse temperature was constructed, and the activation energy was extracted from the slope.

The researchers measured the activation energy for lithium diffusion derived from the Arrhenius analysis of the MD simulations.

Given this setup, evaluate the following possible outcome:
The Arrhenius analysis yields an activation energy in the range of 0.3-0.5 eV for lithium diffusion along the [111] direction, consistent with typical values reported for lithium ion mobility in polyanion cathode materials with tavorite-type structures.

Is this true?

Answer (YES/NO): NO